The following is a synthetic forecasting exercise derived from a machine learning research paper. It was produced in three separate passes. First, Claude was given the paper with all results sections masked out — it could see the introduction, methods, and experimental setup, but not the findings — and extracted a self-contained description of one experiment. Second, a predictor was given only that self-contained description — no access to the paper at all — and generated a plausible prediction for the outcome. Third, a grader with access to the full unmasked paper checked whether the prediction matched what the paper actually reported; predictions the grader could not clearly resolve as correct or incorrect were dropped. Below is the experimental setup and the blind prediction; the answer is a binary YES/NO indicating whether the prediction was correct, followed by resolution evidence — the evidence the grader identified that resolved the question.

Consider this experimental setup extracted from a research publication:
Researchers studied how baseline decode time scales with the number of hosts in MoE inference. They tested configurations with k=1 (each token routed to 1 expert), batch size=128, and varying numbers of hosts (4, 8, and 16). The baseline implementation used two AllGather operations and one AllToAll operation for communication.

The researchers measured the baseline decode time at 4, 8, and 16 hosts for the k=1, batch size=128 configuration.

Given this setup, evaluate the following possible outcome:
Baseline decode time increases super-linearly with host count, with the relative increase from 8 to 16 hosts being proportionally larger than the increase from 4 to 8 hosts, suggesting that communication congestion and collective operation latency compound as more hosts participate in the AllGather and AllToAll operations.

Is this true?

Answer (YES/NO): YES